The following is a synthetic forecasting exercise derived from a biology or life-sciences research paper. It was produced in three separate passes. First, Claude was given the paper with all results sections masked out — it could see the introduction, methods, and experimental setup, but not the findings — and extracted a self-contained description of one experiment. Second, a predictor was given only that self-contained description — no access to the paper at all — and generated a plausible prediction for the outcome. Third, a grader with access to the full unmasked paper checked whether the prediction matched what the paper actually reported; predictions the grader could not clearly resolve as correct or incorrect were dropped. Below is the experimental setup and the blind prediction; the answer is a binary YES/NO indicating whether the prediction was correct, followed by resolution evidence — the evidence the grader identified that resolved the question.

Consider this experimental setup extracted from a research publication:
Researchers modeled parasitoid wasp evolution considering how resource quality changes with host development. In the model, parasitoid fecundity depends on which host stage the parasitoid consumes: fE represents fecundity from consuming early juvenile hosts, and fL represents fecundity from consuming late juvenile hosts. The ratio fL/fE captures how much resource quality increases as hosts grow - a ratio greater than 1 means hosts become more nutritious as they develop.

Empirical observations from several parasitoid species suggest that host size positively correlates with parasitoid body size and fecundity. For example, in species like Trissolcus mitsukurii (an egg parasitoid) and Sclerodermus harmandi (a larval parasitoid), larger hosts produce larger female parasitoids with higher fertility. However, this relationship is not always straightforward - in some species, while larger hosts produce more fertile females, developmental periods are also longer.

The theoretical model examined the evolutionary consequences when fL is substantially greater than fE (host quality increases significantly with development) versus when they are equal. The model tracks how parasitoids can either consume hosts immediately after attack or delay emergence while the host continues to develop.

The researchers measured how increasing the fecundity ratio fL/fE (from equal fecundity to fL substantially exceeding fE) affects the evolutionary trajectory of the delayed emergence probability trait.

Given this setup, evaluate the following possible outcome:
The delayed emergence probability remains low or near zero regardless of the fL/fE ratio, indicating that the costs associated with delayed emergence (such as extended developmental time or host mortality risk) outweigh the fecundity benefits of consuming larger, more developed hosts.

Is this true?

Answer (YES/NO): NO